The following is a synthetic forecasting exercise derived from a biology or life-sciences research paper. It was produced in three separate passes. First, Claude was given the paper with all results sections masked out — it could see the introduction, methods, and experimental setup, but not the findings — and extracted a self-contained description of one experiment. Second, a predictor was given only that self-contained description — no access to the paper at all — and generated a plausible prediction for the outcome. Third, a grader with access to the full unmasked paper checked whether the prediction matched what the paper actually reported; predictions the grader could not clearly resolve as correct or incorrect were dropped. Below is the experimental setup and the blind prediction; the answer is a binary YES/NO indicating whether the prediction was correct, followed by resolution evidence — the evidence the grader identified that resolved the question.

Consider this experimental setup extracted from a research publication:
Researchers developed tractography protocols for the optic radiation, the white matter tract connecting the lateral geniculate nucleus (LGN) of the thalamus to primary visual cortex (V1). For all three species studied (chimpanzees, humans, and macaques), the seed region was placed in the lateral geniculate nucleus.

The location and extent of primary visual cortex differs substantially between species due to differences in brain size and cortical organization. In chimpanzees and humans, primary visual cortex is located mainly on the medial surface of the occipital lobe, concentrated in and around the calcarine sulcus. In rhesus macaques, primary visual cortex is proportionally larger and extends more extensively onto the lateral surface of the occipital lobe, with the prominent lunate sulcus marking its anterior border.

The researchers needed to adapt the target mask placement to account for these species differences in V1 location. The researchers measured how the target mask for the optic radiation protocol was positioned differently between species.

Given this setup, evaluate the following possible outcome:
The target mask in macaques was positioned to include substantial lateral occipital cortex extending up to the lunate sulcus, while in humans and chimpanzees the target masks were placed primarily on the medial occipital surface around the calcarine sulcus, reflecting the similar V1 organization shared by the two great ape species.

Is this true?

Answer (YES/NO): NO